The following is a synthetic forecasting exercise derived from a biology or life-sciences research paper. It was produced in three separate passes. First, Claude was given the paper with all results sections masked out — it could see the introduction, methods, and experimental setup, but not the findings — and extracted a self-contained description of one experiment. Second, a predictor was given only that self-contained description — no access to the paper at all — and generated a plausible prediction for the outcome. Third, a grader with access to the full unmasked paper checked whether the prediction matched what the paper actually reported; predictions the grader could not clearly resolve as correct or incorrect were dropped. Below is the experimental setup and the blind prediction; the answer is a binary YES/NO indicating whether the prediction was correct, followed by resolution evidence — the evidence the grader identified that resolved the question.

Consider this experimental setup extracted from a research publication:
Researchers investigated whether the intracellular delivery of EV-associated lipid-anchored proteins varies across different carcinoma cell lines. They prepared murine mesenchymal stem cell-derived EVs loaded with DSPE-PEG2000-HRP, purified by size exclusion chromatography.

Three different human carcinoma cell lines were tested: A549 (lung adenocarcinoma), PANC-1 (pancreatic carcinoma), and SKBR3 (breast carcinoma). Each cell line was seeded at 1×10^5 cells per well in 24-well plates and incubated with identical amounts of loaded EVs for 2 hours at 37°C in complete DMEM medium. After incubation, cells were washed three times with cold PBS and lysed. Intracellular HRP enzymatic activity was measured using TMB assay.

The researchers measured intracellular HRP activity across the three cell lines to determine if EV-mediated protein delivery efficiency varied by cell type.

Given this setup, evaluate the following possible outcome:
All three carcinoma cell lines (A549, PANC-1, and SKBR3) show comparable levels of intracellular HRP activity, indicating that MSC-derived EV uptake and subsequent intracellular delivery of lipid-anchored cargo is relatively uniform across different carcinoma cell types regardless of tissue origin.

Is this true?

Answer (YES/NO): NO